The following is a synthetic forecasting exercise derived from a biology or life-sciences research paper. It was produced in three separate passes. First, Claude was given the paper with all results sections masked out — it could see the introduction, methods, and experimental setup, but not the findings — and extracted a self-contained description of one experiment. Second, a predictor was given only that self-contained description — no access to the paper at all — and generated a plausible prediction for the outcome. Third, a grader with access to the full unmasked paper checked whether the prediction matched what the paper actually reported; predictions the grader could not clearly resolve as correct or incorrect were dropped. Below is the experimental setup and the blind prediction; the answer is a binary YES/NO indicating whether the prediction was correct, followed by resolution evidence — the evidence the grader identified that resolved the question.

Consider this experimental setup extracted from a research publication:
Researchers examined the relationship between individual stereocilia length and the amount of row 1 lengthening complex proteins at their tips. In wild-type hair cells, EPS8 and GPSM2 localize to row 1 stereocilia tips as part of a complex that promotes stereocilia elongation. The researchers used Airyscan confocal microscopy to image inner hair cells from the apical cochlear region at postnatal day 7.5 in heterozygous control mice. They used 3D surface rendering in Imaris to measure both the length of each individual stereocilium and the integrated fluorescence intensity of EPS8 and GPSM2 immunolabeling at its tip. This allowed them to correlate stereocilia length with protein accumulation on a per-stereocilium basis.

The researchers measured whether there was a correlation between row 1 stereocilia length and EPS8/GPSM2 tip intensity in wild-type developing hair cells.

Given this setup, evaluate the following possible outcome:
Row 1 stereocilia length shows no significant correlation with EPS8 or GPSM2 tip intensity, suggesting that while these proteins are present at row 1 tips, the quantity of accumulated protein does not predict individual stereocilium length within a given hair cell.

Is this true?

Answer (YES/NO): NO